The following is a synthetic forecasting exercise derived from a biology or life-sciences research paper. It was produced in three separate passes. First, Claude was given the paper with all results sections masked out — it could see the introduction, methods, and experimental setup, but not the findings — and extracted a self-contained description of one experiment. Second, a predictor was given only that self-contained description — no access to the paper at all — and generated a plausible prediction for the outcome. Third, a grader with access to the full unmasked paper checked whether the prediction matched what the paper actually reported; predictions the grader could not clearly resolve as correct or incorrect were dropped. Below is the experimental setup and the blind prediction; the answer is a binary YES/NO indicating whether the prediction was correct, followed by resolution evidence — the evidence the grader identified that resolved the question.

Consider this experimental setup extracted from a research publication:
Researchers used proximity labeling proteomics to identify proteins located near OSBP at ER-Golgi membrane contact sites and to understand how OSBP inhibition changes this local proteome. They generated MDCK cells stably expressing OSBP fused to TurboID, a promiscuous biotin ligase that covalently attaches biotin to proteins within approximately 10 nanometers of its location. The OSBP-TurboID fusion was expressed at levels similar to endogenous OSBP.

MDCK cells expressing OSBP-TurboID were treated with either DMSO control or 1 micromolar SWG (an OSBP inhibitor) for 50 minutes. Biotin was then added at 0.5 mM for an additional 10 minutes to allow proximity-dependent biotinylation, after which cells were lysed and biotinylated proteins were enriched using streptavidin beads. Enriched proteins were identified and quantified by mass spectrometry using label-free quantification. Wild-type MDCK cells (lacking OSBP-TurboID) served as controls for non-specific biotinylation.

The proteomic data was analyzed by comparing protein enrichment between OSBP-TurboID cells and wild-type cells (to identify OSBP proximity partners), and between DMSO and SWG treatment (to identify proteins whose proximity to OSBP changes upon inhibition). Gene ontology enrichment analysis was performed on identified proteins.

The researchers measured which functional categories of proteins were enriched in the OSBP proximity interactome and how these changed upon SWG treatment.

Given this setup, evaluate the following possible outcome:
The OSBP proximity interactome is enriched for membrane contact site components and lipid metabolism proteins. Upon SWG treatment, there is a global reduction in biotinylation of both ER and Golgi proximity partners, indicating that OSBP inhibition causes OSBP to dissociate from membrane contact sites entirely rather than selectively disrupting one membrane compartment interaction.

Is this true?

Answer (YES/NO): NO